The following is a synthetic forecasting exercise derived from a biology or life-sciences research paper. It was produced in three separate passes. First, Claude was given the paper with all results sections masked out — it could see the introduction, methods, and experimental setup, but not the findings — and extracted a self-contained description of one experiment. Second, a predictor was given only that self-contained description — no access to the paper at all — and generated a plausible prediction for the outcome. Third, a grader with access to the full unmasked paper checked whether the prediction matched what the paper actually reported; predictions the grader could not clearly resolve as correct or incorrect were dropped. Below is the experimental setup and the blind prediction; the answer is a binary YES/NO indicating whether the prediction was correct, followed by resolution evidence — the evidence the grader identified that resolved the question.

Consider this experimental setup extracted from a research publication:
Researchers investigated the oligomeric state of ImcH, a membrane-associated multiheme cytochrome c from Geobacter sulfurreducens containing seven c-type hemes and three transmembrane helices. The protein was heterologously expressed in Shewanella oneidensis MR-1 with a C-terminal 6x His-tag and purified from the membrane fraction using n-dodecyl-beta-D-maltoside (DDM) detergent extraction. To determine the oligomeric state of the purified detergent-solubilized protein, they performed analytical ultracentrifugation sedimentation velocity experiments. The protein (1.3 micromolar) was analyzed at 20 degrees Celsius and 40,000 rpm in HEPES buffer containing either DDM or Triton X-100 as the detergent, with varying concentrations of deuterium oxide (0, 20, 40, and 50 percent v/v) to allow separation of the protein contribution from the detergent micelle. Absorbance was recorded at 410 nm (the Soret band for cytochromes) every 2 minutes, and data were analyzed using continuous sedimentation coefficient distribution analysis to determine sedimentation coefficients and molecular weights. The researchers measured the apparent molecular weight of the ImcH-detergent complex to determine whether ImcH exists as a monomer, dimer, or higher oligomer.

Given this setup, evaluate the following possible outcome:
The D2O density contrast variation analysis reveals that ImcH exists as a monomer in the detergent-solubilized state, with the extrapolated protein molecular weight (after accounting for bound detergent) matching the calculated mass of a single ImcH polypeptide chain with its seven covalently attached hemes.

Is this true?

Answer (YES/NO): YES